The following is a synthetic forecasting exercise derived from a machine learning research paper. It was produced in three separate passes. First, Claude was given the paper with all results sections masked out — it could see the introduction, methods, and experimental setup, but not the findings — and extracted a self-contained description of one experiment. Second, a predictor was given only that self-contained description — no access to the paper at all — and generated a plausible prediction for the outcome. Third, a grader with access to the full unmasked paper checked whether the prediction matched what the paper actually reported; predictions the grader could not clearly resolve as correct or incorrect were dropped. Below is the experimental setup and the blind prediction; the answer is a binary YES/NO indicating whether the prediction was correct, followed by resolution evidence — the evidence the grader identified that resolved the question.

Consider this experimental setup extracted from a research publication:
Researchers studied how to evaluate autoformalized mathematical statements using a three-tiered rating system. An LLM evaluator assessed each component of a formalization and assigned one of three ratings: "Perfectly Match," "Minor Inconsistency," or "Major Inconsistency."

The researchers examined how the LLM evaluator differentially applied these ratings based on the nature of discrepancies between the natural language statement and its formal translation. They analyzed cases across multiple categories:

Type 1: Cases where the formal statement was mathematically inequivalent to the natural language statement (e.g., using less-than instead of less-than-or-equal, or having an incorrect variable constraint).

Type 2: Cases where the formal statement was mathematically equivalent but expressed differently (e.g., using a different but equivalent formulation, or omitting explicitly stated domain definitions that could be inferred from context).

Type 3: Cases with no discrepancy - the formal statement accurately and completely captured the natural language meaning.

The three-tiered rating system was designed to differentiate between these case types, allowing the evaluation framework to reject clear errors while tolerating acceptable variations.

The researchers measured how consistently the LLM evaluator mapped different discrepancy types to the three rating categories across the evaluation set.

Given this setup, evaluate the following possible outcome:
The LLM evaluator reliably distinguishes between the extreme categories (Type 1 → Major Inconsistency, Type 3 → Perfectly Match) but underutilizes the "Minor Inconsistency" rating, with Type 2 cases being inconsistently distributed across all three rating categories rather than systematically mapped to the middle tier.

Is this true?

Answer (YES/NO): NO